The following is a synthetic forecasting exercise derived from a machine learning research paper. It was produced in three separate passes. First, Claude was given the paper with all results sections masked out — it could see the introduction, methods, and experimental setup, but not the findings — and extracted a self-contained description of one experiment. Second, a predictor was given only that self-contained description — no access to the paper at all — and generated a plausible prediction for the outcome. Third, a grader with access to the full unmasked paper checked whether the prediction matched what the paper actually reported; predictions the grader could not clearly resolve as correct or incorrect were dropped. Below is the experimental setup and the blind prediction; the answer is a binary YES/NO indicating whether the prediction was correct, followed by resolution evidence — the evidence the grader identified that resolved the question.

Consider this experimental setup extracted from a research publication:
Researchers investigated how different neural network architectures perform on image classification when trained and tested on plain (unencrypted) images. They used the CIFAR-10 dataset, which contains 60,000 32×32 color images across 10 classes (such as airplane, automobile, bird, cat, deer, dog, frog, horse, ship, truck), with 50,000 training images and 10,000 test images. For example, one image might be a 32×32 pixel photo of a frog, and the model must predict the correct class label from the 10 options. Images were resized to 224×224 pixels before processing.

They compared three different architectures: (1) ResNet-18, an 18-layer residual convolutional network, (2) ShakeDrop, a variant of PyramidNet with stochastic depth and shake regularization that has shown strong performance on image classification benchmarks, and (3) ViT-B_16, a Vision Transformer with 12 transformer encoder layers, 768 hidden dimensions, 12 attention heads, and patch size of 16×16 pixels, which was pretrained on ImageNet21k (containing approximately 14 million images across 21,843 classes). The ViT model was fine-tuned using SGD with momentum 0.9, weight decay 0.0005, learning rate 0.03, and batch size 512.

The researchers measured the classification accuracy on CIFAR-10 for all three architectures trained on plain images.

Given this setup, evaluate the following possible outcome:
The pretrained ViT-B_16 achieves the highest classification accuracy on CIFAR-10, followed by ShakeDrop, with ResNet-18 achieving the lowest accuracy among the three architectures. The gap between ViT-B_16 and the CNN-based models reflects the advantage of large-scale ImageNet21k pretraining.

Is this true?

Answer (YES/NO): YES